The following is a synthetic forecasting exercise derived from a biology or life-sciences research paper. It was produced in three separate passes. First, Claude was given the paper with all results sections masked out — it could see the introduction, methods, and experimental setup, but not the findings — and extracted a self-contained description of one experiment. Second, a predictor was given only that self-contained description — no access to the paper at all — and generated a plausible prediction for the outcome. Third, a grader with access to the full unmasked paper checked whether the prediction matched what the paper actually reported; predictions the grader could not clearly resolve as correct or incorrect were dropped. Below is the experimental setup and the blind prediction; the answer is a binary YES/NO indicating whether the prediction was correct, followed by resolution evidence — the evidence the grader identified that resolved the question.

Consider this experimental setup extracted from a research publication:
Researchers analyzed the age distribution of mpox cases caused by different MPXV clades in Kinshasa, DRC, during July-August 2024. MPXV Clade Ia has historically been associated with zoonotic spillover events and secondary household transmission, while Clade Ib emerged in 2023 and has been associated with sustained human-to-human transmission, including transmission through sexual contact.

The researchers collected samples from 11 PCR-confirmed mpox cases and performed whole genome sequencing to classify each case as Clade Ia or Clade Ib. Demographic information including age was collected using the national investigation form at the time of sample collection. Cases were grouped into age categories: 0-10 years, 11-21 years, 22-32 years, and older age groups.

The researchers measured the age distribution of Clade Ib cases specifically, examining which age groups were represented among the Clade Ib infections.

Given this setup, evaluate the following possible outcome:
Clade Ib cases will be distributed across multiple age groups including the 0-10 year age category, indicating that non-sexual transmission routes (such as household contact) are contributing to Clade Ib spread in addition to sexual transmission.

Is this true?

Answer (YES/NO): YES